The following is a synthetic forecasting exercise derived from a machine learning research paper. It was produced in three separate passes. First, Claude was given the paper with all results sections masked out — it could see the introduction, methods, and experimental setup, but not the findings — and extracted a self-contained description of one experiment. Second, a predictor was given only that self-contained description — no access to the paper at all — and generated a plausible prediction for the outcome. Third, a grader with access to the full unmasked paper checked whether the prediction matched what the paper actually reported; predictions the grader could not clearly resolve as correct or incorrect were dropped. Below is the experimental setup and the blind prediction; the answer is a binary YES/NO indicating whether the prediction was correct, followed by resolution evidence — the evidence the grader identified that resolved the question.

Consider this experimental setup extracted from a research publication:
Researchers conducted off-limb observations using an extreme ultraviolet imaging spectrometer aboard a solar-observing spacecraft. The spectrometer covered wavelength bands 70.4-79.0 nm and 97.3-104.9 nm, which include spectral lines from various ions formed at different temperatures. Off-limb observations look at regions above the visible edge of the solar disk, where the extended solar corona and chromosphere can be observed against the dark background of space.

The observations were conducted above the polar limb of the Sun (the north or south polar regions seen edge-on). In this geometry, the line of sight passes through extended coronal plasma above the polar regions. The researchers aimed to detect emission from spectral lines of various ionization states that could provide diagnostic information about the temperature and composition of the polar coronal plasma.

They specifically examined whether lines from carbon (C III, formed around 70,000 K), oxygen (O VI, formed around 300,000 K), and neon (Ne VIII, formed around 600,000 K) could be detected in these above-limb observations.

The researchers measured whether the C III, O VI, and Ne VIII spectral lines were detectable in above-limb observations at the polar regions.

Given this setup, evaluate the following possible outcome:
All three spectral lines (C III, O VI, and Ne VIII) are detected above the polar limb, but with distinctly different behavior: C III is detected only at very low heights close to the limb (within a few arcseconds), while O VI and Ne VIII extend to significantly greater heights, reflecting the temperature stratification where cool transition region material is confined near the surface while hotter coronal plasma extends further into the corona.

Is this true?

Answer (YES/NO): NO